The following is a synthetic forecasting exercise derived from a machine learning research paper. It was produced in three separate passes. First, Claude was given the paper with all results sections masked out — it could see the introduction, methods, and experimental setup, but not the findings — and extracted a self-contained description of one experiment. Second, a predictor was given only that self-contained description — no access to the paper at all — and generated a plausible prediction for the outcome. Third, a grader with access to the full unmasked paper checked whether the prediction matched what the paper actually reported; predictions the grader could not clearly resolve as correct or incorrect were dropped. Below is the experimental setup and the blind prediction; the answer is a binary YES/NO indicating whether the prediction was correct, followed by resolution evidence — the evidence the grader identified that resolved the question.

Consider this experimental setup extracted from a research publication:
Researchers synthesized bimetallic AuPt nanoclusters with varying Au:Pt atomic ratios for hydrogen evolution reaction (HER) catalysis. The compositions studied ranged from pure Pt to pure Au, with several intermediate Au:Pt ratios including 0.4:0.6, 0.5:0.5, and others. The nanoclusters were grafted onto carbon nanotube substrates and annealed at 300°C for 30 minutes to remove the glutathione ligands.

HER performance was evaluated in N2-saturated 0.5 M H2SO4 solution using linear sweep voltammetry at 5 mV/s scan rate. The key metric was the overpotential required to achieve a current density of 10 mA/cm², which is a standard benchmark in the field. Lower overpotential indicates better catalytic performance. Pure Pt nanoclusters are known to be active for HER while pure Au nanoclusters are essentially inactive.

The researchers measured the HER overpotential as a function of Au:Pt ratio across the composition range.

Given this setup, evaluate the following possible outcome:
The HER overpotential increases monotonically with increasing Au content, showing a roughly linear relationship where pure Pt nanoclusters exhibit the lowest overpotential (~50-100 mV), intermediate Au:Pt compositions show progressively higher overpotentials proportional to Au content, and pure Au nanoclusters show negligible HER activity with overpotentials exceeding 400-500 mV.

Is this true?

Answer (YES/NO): NO